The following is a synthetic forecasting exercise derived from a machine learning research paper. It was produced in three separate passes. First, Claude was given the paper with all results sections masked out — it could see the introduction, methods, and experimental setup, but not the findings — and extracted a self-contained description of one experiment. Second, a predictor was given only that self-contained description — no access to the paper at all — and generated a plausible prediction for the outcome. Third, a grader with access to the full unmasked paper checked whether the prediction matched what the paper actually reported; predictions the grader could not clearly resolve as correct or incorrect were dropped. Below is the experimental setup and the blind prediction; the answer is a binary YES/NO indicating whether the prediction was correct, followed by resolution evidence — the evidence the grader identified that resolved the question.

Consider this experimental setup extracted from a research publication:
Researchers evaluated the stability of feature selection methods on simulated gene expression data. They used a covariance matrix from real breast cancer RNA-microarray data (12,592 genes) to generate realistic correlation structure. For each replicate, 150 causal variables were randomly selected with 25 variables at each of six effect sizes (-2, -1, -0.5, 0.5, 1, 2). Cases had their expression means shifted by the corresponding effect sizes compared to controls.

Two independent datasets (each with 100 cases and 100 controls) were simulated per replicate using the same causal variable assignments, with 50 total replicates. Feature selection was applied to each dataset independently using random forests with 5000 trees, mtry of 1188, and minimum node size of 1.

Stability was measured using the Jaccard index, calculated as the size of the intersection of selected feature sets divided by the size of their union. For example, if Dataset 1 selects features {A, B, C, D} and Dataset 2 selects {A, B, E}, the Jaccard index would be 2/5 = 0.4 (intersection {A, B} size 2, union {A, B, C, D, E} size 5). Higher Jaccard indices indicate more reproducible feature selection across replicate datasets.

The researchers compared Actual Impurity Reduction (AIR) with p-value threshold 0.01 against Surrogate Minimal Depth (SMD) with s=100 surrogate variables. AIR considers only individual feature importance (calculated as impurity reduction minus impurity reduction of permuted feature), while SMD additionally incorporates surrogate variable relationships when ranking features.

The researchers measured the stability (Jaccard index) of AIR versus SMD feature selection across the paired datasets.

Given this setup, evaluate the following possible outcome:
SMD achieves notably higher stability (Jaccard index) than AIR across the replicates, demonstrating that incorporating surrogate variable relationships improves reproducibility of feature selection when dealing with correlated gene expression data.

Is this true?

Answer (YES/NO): YES